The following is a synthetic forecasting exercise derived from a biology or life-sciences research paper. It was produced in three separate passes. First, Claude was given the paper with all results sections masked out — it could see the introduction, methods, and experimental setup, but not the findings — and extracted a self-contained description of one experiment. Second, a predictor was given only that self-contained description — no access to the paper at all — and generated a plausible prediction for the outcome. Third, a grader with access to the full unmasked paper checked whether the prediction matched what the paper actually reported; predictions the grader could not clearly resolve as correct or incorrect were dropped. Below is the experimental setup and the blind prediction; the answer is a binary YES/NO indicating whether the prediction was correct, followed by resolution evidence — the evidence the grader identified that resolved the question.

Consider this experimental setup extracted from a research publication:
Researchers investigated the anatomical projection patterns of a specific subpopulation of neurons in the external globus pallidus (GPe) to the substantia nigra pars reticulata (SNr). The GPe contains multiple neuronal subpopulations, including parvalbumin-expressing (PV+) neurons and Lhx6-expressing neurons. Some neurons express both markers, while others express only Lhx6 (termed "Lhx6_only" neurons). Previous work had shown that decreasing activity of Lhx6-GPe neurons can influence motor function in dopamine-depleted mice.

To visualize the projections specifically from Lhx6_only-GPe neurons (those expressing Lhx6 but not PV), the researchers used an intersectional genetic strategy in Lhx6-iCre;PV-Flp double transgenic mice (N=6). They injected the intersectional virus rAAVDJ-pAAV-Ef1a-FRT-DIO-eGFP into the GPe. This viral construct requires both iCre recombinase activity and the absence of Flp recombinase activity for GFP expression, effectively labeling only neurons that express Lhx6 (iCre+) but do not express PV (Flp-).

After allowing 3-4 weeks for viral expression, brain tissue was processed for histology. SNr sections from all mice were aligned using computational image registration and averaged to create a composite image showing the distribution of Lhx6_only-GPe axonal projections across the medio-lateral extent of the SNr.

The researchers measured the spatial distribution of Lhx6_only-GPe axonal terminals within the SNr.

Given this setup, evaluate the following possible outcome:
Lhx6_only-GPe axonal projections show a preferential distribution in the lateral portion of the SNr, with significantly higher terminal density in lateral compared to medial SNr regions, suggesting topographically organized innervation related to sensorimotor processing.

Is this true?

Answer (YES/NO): NO